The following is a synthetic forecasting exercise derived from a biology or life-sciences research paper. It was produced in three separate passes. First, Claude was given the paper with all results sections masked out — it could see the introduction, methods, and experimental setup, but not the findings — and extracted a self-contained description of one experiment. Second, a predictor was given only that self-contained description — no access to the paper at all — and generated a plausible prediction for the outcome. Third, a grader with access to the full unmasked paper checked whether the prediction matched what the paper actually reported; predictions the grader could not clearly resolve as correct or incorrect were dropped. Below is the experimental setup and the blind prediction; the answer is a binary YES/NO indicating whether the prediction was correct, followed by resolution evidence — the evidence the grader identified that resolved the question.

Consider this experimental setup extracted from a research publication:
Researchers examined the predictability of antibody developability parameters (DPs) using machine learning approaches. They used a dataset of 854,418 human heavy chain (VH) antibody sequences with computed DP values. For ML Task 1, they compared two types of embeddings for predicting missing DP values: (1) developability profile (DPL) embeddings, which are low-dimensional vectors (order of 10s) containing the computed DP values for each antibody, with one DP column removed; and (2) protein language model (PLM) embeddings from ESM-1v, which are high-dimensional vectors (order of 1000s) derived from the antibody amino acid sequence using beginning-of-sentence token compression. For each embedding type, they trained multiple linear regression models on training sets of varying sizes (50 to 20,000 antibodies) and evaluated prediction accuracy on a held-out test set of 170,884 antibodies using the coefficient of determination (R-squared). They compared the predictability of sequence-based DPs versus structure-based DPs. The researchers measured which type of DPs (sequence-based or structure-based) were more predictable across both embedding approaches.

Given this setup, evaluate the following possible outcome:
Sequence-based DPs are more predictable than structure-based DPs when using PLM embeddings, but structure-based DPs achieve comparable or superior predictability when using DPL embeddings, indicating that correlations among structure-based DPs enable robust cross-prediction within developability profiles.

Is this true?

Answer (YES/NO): NO